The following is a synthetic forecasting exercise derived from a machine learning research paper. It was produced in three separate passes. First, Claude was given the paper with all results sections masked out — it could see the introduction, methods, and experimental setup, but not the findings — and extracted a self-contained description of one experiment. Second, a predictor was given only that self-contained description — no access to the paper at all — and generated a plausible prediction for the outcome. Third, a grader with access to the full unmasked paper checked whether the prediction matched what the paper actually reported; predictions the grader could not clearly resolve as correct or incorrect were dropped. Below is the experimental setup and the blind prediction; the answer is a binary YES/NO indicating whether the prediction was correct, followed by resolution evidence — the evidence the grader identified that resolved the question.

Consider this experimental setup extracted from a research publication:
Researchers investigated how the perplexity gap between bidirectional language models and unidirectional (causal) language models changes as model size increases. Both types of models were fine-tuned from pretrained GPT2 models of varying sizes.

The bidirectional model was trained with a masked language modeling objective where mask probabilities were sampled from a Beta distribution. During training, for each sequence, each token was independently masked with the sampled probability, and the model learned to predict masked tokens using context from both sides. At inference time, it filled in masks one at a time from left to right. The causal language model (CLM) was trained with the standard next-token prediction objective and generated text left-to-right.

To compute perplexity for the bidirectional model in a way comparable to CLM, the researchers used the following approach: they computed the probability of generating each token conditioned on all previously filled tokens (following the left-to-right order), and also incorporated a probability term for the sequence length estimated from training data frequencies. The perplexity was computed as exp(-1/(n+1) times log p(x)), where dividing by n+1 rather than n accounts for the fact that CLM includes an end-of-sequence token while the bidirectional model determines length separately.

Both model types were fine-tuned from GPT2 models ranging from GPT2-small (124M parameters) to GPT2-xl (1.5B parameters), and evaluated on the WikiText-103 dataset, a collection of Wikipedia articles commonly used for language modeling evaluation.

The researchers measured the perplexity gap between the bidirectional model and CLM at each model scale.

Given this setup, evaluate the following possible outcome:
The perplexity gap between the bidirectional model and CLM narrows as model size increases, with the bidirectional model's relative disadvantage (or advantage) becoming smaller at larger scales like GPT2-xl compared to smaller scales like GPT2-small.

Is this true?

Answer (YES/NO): YES